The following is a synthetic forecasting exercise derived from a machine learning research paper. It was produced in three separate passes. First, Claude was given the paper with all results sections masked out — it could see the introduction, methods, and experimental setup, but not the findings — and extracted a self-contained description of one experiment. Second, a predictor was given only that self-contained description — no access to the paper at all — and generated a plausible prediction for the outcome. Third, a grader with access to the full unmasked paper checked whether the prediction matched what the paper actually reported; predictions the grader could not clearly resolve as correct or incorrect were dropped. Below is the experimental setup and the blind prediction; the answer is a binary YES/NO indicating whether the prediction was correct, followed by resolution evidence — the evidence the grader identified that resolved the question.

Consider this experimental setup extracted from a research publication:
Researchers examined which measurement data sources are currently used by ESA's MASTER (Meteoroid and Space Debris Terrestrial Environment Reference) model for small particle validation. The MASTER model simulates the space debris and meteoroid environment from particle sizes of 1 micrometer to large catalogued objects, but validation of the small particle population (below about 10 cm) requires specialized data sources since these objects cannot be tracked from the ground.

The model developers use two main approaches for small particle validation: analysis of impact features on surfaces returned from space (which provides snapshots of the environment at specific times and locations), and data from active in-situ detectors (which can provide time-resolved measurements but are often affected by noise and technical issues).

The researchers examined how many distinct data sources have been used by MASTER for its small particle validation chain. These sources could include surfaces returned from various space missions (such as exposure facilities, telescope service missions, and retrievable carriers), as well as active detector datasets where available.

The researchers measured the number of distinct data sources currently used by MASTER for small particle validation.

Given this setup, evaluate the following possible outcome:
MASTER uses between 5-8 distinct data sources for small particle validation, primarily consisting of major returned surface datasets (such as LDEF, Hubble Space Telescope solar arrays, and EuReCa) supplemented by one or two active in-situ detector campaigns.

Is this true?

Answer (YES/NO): NO